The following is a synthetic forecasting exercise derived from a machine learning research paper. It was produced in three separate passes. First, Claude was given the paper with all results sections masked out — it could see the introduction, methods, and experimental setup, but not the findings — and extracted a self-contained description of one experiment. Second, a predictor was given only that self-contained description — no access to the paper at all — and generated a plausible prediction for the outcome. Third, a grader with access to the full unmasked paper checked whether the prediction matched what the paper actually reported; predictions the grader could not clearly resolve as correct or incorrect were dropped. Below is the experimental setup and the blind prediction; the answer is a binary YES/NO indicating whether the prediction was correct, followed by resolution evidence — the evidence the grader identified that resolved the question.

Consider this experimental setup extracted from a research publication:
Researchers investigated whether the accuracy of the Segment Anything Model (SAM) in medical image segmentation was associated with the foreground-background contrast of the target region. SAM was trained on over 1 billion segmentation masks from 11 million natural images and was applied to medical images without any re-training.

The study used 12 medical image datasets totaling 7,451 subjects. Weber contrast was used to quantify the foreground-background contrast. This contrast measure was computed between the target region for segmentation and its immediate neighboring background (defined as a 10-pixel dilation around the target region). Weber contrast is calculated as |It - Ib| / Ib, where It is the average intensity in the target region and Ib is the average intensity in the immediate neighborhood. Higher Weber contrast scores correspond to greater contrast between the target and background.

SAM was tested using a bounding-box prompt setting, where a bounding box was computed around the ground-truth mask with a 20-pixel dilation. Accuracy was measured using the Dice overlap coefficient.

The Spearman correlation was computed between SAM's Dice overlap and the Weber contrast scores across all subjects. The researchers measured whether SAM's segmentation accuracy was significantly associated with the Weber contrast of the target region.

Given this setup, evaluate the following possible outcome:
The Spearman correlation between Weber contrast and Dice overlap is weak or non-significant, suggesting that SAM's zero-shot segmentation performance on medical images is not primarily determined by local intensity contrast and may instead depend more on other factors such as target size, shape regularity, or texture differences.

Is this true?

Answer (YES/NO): NO